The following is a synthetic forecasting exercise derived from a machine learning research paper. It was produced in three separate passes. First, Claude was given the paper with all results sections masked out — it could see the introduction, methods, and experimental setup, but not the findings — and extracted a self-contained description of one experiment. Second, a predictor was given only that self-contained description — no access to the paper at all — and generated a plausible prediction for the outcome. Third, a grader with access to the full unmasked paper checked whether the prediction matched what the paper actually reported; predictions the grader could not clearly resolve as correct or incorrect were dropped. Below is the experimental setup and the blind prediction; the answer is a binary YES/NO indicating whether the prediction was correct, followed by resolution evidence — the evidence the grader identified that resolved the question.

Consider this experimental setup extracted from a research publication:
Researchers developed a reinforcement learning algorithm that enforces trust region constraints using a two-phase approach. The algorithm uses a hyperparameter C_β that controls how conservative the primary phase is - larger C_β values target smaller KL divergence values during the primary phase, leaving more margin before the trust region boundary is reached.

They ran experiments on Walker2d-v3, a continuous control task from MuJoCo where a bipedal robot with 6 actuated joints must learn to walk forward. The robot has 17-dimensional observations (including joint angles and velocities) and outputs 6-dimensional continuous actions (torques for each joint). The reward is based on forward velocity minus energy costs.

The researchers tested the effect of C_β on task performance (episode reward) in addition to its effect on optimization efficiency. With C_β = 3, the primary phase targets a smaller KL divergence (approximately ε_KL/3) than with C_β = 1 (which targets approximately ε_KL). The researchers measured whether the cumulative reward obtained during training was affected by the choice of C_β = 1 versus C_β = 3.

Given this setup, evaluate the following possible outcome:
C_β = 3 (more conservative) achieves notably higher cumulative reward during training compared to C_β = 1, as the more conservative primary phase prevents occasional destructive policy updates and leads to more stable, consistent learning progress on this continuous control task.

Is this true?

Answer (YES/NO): YES